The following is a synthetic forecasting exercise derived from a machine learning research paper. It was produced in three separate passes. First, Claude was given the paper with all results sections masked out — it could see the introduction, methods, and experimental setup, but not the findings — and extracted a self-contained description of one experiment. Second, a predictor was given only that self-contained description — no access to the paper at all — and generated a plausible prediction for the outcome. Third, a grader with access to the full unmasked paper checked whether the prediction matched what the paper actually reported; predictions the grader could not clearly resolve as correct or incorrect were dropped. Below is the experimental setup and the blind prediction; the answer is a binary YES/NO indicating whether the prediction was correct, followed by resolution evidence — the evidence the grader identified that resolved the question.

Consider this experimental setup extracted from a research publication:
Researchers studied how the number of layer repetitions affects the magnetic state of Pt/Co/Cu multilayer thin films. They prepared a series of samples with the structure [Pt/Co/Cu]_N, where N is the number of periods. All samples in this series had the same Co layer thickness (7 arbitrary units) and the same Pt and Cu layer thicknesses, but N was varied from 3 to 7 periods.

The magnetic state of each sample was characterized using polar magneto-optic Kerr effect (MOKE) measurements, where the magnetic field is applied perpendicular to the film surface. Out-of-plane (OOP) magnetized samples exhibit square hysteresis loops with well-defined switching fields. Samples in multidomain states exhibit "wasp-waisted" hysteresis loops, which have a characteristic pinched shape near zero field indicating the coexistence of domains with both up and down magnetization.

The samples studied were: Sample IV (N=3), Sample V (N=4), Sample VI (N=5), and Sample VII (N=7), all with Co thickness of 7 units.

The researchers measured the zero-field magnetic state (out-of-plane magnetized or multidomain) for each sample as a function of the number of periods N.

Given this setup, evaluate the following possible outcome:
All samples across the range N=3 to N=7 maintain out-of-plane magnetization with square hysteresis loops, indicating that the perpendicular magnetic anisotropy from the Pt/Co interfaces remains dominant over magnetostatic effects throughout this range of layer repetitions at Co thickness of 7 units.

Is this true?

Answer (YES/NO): NO